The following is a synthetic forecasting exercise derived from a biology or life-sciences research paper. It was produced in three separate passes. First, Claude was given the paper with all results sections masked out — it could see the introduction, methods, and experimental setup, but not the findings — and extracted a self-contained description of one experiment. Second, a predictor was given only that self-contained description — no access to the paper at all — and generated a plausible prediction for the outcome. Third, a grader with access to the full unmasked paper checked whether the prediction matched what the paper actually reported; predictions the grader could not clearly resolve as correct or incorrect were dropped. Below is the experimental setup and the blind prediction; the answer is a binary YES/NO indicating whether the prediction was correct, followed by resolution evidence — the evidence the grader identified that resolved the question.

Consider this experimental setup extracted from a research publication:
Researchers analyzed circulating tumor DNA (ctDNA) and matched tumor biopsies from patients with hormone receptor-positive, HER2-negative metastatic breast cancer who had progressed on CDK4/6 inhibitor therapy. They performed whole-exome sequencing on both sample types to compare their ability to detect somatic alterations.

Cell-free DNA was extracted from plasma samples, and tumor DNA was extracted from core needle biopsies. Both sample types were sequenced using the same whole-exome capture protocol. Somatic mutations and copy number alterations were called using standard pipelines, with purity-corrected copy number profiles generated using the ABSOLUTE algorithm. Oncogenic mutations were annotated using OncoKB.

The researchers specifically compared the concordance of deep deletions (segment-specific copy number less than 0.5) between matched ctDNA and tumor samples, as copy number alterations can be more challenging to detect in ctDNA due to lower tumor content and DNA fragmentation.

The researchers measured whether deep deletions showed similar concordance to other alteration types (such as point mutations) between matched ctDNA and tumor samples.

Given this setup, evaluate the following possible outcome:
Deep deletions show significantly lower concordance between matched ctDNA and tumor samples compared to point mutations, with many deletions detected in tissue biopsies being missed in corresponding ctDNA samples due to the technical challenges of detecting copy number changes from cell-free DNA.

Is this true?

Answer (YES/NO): YES